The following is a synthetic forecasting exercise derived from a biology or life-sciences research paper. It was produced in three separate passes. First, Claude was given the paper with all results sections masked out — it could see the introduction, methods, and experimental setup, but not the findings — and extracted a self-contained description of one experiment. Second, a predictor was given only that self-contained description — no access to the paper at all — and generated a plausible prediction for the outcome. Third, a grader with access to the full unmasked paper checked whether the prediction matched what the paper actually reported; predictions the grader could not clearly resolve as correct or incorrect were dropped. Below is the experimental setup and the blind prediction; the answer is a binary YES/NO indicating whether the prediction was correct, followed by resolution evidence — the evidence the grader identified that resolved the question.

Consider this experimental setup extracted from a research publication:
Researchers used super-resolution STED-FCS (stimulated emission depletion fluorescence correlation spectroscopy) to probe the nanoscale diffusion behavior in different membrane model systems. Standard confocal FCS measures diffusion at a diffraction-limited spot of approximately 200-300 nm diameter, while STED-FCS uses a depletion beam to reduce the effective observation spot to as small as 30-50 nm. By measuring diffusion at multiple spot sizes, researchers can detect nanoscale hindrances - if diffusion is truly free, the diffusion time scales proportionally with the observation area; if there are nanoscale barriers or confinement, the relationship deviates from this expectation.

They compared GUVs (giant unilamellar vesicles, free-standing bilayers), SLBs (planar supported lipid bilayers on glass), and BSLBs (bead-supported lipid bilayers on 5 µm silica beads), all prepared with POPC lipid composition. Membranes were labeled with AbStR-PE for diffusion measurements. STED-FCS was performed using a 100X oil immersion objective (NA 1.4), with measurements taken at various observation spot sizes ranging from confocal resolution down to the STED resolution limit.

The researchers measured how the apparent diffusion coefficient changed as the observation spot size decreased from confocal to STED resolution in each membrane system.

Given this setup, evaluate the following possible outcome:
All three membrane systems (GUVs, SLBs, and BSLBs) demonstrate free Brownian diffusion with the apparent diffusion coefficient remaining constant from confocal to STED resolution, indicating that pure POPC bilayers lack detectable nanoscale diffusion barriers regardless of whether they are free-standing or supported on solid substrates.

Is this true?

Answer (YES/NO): NO